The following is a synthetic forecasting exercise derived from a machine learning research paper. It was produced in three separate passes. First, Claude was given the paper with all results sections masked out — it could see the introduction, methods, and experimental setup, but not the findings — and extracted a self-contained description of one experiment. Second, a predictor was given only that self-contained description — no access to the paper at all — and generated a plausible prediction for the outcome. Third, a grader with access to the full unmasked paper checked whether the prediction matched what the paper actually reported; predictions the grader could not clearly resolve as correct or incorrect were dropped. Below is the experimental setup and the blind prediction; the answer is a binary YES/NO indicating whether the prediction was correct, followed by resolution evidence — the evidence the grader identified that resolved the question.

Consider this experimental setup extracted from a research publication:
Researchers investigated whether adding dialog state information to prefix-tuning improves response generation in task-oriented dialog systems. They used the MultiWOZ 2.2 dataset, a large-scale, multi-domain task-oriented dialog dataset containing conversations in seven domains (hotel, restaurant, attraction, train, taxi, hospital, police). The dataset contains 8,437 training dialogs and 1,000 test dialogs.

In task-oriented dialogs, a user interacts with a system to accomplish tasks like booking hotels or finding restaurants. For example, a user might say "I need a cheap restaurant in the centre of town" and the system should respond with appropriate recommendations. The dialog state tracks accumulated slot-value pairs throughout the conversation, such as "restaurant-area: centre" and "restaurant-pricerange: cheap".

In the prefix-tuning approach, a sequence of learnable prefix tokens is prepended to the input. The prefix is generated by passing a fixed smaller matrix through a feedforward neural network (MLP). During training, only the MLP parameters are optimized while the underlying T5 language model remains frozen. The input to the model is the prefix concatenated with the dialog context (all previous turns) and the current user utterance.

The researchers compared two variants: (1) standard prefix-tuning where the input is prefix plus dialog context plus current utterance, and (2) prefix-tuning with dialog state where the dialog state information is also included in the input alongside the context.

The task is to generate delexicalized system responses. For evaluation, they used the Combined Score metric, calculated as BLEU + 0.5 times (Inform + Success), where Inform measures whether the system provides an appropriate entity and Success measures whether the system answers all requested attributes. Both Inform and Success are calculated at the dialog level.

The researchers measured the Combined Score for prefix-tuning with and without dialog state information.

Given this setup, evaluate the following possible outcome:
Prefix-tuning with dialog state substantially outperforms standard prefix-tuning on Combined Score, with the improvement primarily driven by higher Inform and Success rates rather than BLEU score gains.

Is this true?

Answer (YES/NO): NO